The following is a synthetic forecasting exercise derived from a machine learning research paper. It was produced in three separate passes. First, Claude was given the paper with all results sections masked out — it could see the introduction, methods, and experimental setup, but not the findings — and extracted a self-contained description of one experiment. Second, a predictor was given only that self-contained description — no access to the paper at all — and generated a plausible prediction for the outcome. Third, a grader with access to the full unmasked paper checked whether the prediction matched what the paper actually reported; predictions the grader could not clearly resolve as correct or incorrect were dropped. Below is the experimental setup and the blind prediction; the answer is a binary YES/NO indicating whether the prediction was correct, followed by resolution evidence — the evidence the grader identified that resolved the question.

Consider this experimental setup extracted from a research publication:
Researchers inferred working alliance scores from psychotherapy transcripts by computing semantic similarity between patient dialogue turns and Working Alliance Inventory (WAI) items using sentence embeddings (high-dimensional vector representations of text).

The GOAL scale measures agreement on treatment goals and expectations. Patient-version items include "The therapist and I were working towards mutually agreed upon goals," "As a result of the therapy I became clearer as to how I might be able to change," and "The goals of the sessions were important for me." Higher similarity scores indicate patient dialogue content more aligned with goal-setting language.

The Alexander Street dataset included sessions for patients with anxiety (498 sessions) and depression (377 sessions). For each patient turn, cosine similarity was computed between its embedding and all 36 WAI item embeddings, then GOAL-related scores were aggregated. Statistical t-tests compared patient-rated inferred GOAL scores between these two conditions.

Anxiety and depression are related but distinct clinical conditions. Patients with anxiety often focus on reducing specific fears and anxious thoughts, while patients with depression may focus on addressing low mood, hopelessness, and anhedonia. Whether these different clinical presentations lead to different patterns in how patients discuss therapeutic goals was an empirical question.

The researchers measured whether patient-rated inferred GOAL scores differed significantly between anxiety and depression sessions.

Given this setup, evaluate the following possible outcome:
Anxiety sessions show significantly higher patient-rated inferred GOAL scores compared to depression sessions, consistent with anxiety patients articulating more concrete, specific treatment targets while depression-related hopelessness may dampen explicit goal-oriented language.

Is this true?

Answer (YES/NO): NO